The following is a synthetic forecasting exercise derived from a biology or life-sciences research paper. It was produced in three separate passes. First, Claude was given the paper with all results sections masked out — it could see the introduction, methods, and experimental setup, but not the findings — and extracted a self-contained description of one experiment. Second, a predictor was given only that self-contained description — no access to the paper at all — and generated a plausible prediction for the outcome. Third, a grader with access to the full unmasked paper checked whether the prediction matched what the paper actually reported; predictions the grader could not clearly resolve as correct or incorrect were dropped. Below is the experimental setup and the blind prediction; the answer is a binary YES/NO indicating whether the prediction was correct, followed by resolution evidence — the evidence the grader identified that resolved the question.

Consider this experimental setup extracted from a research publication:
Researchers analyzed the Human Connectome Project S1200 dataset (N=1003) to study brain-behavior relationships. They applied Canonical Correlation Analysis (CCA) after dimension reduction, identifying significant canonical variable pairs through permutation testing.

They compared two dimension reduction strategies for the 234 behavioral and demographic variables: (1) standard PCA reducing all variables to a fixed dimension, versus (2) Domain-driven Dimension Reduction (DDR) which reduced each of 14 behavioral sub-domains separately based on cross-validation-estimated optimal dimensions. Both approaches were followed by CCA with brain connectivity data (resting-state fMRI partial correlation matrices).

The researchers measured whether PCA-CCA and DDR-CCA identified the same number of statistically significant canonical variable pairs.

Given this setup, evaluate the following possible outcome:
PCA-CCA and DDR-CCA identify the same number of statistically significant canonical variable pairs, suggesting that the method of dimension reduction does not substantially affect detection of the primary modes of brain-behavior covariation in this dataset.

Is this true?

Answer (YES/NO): NO